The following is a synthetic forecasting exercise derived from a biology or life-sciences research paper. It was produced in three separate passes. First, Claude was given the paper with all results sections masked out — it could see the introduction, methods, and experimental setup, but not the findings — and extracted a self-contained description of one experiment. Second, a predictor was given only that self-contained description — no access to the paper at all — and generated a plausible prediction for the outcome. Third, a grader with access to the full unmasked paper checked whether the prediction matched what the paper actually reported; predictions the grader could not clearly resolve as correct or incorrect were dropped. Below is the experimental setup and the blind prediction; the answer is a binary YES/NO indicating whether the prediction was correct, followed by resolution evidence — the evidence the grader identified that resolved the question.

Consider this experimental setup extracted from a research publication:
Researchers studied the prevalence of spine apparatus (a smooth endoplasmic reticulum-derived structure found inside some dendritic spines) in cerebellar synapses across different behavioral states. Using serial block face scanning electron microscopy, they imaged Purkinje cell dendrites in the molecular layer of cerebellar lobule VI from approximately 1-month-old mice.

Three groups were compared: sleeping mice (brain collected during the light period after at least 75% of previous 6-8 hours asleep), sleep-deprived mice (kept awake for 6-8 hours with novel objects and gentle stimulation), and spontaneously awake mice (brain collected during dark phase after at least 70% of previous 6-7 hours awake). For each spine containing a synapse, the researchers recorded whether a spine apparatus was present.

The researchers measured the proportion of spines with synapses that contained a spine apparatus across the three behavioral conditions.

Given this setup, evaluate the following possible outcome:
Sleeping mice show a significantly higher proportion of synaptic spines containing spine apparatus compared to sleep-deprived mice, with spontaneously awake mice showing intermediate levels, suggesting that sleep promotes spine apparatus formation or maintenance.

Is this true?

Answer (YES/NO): NO